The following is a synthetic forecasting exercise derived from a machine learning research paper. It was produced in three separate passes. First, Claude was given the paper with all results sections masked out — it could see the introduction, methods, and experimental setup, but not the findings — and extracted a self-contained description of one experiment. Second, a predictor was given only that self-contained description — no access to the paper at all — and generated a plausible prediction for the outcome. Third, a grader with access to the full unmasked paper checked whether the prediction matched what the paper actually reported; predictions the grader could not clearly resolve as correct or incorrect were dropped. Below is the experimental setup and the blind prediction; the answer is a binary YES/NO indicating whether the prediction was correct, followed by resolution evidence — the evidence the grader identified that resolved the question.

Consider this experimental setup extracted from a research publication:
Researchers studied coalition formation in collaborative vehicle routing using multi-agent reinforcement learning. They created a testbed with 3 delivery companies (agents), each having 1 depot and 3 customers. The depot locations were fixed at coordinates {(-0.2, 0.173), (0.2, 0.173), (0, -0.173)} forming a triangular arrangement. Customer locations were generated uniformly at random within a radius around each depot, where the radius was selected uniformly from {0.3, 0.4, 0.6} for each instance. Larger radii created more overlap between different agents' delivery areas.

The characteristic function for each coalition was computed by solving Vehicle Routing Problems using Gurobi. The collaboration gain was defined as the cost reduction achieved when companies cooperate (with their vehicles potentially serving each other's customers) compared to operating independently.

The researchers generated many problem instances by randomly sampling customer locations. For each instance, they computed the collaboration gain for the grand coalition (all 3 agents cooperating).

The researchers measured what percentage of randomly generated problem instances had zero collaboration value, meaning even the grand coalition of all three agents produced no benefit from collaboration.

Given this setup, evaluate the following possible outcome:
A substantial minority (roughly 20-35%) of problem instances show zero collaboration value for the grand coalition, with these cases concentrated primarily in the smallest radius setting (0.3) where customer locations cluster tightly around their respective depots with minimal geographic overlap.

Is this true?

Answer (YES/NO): NO